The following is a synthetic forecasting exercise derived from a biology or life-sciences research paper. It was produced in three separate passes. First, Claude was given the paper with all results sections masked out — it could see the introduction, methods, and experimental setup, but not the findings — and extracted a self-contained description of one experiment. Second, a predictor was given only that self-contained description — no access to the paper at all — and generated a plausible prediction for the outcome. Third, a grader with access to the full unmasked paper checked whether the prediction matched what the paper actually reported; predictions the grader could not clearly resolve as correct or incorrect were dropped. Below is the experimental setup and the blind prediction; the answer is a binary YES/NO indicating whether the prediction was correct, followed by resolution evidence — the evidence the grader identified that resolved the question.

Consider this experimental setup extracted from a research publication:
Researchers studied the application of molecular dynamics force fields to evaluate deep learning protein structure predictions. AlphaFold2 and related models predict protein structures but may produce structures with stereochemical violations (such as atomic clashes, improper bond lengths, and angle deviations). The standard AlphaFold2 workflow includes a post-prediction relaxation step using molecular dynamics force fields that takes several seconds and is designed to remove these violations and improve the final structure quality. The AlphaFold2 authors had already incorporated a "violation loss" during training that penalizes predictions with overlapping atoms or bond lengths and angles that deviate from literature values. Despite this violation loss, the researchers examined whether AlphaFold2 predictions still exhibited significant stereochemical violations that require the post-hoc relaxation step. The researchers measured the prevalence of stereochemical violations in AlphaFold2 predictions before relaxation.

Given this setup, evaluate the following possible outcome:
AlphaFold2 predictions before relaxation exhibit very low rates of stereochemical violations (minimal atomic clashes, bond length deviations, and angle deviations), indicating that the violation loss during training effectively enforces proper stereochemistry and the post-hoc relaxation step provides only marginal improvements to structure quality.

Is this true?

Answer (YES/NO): NO